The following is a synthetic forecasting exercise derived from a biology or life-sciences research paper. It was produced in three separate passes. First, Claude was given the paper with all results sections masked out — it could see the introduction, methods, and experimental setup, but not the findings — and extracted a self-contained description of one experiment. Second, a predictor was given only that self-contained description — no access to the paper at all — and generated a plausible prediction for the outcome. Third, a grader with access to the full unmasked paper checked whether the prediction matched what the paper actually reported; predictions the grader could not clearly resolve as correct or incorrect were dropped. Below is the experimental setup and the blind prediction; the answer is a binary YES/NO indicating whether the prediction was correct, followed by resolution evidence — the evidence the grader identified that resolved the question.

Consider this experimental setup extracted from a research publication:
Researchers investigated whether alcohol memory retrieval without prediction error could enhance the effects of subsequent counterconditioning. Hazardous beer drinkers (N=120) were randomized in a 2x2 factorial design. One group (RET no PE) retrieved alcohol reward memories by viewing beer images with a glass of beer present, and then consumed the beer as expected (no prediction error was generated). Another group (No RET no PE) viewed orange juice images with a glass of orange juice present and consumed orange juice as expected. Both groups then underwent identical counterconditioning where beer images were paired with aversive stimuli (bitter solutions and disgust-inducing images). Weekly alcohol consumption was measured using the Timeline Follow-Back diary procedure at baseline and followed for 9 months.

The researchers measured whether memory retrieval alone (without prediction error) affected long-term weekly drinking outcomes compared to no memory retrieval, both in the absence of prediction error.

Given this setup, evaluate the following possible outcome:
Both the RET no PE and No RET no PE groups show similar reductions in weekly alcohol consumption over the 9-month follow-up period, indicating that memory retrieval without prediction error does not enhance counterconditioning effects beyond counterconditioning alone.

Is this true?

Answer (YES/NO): NO